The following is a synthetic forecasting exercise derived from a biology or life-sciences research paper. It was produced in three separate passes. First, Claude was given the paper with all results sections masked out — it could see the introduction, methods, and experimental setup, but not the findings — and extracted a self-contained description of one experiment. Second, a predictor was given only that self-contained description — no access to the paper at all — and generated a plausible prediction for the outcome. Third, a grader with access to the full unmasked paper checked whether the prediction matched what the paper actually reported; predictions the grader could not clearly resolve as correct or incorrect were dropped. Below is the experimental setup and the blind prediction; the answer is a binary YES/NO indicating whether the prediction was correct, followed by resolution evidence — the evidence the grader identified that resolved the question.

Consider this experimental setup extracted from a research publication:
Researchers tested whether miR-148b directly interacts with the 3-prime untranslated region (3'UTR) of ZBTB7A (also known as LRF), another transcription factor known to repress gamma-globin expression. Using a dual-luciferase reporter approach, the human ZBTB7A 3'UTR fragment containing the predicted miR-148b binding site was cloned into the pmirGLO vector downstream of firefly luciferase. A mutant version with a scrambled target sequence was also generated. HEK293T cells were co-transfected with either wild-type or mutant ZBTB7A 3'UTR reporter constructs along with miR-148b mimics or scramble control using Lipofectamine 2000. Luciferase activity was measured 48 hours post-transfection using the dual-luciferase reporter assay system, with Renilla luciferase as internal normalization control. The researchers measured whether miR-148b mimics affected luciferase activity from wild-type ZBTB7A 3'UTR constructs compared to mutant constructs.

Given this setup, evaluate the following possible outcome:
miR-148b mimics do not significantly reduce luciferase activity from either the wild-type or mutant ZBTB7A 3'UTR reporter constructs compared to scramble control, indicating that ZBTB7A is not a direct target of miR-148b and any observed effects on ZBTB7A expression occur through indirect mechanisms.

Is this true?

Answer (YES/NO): YES